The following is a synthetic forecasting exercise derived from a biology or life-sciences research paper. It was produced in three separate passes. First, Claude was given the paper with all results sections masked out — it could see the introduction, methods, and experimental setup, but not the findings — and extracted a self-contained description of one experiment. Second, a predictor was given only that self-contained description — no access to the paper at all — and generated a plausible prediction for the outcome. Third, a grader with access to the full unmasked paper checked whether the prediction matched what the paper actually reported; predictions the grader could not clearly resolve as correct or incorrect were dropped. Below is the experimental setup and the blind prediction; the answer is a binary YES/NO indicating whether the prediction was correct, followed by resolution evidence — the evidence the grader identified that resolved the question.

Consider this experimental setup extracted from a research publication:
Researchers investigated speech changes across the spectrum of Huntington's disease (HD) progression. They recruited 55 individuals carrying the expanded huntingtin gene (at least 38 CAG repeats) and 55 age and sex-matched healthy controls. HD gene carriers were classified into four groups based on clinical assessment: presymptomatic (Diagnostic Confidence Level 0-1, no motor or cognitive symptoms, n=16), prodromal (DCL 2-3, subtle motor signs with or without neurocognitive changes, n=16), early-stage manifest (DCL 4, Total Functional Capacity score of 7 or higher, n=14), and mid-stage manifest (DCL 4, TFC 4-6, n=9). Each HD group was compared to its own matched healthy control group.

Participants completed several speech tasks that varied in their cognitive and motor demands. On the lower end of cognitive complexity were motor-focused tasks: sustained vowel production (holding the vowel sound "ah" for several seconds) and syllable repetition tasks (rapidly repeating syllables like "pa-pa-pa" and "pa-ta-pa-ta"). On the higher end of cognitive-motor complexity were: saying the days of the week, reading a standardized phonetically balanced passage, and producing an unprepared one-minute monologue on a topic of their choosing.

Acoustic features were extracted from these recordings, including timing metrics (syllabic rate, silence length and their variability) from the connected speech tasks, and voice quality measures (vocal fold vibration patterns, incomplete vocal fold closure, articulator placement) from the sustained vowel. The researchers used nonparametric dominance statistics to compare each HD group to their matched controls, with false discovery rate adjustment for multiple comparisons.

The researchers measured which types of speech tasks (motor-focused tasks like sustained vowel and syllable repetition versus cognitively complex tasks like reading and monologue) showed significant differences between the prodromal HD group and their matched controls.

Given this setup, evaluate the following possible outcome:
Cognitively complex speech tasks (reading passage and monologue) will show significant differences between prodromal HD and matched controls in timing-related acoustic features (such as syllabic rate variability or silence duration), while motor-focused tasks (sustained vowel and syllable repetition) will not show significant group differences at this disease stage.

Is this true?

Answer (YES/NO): YES